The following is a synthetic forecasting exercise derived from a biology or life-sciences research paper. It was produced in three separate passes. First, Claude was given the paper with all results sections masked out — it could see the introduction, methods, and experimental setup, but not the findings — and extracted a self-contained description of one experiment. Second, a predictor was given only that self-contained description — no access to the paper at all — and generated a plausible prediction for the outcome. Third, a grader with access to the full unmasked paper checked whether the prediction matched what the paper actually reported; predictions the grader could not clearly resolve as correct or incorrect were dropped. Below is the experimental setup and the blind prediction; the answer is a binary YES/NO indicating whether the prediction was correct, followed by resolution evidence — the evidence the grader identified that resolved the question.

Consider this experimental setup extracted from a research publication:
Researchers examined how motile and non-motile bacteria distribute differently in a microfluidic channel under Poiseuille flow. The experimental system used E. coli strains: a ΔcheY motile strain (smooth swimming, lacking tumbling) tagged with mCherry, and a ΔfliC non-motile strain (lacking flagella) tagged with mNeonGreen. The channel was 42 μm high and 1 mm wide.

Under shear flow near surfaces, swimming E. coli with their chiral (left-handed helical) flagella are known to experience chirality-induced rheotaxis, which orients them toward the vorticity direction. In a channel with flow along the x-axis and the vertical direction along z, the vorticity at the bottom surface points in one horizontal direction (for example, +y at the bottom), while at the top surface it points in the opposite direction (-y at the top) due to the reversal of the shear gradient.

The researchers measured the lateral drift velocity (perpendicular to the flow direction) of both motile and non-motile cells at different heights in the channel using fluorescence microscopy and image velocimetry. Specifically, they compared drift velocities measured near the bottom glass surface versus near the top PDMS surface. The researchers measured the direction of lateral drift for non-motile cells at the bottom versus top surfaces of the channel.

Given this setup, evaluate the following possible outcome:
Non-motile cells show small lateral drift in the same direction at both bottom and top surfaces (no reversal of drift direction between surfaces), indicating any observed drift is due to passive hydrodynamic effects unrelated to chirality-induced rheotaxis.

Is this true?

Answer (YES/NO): NO